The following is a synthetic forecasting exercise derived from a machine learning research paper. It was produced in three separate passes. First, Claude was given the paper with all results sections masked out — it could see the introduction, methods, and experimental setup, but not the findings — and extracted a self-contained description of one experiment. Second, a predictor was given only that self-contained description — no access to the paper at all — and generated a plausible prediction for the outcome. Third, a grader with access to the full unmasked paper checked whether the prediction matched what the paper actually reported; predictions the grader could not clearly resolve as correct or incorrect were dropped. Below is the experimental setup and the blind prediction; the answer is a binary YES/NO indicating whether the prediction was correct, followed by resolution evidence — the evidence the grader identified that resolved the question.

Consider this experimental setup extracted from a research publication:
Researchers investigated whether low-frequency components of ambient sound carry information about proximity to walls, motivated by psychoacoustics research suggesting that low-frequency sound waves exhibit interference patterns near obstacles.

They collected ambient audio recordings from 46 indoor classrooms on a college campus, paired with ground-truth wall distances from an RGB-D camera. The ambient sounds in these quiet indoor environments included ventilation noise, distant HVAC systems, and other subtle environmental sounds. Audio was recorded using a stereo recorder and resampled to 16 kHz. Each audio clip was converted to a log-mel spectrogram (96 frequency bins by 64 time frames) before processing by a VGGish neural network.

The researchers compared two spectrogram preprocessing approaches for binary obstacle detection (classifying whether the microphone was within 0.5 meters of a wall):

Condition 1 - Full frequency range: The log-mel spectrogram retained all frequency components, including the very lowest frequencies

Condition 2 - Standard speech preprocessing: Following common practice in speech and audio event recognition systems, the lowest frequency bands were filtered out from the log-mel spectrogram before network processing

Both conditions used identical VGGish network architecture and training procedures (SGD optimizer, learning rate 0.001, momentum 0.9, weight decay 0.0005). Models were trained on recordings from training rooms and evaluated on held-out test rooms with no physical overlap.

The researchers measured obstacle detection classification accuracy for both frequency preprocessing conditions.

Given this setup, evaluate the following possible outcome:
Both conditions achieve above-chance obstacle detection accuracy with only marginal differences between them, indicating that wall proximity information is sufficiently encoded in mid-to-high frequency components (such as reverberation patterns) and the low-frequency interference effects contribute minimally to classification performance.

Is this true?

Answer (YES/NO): NO